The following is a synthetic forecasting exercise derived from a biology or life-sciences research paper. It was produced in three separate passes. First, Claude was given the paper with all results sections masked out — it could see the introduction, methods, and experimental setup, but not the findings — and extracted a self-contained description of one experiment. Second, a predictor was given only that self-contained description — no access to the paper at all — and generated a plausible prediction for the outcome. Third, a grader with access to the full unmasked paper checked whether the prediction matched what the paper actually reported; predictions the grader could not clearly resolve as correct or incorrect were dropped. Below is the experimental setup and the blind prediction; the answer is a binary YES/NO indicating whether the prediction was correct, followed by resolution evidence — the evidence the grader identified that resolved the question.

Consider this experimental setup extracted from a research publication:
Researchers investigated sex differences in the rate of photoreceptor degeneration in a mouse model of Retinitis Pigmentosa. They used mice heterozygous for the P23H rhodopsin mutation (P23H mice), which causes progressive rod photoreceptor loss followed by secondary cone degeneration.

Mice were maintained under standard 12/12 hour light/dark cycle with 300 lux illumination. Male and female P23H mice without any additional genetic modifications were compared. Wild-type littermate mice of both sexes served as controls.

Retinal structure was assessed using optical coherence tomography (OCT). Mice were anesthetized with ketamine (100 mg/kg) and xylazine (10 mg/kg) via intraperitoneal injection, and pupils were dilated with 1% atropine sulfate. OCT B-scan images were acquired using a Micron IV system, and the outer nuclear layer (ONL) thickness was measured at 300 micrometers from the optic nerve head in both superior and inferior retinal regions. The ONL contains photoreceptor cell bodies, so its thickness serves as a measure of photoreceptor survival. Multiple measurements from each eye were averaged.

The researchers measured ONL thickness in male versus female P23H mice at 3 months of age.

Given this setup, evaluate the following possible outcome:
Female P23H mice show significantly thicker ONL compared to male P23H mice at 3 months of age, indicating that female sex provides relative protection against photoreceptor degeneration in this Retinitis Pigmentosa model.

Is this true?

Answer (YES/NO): NO